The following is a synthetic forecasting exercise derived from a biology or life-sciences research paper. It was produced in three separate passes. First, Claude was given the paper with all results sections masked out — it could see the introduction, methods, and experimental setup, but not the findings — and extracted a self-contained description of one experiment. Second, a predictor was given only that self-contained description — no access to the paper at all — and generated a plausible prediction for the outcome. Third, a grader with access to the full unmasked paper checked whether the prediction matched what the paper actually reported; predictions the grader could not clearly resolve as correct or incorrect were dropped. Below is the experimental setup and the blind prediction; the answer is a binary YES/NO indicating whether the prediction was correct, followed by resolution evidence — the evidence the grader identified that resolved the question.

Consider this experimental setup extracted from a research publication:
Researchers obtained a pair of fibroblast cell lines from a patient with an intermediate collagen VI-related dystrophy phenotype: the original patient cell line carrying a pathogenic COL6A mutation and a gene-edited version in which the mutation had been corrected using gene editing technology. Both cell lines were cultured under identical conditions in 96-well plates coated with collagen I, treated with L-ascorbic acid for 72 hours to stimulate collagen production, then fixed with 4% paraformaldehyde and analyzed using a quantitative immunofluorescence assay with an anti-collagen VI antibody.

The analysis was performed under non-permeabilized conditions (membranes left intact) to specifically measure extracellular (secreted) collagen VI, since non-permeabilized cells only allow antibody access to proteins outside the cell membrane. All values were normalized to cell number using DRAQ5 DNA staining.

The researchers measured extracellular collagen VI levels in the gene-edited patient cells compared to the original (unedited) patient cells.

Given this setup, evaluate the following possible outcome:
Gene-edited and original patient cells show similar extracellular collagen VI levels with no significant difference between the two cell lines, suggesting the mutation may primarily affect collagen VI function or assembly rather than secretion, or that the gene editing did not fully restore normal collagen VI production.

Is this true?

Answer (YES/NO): NO